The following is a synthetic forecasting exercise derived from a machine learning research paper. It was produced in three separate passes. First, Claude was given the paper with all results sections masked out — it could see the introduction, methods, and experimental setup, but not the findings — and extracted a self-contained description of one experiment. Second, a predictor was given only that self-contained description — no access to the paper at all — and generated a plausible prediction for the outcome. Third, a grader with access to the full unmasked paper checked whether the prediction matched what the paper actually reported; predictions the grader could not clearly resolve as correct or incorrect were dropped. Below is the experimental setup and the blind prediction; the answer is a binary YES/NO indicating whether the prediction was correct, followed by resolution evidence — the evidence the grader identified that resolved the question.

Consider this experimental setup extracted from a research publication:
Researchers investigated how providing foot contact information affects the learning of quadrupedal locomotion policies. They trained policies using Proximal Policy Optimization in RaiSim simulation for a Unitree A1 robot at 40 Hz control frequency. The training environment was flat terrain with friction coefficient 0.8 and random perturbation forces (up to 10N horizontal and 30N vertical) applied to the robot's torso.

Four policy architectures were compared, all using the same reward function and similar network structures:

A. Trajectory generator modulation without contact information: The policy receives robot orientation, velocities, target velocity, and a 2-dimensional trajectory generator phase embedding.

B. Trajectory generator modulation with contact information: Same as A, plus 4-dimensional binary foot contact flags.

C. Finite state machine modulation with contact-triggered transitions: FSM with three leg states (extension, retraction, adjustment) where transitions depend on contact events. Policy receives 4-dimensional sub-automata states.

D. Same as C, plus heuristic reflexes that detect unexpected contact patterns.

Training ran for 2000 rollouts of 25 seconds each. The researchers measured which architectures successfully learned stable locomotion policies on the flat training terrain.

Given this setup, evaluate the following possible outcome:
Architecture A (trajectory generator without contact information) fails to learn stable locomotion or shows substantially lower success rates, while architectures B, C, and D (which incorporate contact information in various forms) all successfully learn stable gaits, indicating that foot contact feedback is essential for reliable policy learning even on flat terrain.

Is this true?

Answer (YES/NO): YES